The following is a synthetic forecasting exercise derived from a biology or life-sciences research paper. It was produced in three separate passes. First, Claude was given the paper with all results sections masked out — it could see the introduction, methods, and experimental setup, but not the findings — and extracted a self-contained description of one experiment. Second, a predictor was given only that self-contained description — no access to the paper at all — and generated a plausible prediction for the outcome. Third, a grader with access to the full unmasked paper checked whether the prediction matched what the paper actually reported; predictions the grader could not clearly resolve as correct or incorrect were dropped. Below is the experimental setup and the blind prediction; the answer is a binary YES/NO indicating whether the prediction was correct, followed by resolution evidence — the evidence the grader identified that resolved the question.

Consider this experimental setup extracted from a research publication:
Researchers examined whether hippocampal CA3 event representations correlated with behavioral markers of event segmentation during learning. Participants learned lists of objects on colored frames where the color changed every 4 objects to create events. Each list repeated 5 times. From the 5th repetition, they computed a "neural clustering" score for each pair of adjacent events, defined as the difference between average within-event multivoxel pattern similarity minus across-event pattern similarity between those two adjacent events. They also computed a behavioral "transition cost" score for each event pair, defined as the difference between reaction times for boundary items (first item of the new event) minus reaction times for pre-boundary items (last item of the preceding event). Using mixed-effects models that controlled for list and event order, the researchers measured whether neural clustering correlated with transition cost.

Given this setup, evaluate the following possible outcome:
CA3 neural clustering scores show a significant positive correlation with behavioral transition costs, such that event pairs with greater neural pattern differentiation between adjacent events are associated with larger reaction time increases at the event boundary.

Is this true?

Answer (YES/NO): NO